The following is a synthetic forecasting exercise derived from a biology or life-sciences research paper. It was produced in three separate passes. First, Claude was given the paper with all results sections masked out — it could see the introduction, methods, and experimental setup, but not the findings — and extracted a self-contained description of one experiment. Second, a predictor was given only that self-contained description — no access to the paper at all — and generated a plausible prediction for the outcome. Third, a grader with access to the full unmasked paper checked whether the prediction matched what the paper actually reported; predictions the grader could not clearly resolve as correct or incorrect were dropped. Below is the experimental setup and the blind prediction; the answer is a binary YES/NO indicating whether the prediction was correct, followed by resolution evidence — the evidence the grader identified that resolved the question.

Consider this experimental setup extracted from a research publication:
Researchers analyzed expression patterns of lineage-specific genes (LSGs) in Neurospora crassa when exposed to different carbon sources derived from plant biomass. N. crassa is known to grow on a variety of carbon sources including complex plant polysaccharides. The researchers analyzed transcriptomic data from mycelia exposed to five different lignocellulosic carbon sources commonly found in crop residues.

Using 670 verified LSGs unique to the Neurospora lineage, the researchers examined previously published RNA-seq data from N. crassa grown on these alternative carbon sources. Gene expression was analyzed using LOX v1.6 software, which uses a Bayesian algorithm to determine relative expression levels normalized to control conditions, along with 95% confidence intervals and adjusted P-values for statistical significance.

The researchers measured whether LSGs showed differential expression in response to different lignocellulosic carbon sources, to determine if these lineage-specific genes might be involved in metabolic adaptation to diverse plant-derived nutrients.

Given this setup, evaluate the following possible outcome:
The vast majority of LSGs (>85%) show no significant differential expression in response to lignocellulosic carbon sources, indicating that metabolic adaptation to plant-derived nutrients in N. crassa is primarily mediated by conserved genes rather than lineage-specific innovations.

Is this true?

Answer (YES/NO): NO